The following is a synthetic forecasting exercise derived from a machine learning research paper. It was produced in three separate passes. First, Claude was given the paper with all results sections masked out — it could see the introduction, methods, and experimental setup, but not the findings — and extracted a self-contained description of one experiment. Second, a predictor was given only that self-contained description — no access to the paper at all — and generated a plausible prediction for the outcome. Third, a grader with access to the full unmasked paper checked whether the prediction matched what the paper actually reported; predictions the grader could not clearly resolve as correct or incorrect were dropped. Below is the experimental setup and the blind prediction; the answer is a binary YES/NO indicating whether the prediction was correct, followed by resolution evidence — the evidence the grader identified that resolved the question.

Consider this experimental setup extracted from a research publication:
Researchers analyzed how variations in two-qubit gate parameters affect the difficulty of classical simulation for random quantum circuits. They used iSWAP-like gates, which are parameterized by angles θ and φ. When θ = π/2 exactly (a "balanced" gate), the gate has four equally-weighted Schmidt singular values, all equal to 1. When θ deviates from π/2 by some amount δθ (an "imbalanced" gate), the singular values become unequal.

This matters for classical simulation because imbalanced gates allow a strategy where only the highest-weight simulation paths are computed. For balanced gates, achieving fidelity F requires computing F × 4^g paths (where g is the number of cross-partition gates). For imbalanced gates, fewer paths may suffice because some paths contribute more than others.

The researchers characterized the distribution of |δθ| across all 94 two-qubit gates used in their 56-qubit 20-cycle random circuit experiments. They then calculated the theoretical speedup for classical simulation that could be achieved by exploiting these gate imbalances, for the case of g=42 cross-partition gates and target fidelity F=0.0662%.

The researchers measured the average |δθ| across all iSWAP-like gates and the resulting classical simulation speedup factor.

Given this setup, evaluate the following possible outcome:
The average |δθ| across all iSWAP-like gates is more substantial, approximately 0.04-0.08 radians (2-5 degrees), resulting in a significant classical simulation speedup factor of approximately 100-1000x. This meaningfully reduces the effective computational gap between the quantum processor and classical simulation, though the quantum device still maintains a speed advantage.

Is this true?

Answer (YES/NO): NO